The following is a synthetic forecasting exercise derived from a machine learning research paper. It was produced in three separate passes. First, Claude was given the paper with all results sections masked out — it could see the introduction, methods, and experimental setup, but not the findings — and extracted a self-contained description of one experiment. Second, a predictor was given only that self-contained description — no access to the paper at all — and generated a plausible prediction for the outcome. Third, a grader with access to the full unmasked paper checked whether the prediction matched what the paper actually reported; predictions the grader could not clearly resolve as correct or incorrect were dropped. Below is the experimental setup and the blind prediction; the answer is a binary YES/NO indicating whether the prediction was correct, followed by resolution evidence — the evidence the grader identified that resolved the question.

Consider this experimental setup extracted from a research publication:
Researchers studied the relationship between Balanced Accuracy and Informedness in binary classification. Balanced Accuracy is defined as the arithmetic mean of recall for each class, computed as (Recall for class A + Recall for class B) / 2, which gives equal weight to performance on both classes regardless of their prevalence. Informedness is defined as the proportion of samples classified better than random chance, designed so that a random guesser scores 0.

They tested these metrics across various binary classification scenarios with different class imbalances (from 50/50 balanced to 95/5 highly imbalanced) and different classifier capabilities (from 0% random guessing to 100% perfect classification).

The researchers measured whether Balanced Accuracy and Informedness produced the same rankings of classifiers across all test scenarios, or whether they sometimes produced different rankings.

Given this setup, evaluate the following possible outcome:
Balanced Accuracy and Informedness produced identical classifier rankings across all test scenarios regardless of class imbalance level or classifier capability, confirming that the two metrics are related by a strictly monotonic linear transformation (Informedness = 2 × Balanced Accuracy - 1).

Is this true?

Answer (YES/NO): YES